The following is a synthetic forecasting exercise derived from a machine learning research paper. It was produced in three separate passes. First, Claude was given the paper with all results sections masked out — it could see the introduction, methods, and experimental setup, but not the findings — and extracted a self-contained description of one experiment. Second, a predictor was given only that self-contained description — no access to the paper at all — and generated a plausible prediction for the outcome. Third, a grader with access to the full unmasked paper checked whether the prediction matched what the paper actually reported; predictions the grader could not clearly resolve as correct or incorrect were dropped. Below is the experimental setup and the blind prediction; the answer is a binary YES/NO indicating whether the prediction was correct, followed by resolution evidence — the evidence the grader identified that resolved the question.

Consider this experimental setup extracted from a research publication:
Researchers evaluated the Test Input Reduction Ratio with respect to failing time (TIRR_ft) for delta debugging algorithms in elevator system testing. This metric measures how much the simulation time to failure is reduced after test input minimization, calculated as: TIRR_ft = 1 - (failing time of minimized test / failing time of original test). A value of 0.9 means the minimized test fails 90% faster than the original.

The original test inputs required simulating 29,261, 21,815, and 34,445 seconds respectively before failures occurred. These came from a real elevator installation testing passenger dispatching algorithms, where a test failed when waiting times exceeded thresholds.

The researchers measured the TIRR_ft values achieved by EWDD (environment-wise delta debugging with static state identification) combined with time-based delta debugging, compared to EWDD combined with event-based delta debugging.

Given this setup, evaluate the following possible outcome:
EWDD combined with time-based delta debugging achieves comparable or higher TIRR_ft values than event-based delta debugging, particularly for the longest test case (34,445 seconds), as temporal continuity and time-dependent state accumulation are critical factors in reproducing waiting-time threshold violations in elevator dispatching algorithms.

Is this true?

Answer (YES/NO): NO